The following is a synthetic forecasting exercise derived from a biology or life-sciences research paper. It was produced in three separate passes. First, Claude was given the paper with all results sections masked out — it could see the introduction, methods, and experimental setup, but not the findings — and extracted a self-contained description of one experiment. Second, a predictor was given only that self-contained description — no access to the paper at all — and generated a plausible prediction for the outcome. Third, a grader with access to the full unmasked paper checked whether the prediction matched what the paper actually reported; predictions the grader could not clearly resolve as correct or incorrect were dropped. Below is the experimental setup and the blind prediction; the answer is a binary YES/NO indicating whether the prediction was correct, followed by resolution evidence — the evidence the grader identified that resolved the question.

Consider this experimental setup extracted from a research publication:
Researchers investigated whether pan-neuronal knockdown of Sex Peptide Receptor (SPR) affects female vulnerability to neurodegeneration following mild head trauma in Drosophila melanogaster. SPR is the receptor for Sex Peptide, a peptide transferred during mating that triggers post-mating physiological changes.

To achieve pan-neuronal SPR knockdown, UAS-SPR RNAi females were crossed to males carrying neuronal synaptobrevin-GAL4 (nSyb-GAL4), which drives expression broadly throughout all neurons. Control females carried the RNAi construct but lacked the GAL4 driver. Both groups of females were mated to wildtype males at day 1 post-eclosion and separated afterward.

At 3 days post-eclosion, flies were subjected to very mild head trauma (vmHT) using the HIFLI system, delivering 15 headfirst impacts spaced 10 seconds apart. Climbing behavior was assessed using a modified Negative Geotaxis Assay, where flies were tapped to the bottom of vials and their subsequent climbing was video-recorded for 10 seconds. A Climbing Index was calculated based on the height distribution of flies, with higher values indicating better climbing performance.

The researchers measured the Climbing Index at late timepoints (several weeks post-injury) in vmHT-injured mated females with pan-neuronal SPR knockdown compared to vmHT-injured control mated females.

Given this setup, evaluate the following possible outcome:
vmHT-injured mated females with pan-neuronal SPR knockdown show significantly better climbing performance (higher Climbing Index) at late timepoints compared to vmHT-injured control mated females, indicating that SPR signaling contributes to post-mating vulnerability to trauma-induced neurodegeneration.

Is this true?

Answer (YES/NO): YES